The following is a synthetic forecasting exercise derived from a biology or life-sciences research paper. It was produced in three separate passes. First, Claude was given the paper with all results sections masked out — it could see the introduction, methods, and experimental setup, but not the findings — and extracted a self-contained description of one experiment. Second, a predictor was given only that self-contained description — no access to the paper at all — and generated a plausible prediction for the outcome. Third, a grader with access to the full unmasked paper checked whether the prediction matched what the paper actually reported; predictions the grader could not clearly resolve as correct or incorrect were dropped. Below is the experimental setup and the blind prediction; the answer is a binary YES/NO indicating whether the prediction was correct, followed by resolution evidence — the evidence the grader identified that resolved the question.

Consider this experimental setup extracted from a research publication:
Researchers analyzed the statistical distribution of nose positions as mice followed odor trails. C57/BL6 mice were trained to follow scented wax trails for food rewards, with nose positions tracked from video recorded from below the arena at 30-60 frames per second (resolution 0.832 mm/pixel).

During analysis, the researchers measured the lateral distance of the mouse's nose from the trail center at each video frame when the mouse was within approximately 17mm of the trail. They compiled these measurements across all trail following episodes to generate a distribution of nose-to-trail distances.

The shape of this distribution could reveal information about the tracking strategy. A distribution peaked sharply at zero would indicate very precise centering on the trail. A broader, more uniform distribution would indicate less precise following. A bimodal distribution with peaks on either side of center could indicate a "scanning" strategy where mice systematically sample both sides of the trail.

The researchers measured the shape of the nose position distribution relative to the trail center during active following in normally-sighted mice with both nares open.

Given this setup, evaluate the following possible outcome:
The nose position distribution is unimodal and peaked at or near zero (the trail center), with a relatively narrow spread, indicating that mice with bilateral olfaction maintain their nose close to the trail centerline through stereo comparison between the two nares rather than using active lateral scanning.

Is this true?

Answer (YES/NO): NO